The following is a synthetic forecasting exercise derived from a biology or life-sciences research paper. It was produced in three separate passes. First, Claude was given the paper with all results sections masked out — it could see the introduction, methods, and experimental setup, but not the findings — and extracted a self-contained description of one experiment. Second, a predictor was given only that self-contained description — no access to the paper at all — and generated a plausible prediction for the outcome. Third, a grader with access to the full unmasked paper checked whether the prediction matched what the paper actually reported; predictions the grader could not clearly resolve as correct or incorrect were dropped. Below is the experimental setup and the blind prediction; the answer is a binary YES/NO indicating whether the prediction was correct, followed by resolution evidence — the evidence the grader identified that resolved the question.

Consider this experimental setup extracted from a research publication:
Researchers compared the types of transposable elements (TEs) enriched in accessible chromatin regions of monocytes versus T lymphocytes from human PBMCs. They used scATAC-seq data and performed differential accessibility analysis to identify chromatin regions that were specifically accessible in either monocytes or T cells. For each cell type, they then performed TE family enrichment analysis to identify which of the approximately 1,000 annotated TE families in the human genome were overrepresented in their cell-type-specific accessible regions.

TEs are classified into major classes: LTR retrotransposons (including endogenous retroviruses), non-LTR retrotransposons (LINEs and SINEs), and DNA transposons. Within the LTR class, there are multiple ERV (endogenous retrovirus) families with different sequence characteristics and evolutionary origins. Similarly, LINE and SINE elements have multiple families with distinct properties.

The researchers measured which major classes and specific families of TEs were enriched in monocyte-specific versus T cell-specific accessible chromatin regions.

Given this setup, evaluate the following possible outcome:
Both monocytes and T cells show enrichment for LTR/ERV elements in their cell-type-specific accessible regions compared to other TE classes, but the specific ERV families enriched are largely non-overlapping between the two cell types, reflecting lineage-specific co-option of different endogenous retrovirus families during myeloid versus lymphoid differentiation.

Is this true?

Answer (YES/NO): YES